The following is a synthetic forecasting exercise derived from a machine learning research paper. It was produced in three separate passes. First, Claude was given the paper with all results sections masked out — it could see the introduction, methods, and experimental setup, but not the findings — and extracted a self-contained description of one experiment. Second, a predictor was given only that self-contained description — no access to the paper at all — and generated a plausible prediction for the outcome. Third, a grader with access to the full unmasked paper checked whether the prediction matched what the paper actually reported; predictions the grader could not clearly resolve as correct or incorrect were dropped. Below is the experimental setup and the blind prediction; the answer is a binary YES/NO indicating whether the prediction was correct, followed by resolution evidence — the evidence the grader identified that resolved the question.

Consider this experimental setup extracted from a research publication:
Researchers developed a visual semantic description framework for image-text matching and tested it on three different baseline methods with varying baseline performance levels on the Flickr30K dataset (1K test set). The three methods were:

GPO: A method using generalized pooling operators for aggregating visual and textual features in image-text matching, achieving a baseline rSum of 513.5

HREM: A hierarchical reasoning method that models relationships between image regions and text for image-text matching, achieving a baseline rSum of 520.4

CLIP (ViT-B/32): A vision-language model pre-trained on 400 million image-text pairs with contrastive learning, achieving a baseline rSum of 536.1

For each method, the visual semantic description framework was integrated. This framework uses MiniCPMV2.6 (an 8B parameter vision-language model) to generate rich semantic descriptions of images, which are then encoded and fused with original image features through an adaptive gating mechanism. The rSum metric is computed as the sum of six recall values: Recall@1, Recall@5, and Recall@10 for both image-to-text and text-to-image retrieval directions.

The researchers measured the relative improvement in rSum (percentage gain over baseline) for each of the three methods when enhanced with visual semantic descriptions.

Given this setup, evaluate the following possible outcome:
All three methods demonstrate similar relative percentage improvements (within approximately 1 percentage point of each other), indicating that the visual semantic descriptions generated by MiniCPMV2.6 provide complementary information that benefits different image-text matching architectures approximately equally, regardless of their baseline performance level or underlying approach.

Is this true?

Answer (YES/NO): NO